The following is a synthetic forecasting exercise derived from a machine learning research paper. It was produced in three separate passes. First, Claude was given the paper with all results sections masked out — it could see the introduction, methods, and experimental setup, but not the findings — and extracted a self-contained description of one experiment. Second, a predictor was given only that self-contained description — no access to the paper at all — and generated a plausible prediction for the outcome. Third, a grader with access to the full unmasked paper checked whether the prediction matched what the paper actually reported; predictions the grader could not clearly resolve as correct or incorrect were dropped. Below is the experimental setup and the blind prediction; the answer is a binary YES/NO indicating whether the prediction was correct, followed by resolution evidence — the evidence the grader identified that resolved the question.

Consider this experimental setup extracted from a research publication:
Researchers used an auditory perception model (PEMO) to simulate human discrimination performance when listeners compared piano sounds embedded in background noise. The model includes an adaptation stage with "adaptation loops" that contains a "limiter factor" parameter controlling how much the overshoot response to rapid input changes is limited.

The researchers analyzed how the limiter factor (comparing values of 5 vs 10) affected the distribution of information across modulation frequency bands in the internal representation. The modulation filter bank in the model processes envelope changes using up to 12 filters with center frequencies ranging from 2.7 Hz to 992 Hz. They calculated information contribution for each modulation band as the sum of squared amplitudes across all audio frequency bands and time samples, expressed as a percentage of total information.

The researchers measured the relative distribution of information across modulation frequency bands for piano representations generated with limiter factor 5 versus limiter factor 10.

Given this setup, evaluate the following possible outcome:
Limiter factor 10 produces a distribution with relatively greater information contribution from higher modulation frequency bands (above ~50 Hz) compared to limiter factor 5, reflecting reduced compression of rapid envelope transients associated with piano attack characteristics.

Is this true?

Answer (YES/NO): NO